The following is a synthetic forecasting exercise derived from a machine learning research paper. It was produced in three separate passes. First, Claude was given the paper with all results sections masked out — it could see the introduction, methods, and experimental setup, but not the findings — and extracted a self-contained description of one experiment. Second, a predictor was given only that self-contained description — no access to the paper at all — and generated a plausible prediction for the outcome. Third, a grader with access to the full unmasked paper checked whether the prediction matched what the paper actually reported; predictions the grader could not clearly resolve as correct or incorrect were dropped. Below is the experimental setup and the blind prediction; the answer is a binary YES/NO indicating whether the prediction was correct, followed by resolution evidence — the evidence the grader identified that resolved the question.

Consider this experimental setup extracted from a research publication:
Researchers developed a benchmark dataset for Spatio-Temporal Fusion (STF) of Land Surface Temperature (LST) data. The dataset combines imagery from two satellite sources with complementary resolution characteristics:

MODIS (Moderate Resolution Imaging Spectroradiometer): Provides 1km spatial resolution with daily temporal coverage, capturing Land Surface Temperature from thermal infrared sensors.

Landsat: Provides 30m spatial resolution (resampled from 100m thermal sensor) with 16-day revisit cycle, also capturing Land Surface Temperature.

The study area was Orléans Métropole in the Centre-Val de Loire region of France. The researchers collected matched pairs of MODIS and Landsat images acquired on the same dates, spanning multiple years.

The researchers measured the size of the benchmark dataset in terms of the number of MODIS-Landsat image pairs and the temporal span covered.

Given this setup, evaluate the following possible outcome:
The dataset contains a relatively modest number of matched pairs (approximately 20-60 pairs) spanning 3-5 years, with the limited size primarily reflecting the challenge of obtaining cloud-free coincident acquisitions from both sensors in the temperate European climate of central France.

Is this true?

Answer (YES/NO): NO